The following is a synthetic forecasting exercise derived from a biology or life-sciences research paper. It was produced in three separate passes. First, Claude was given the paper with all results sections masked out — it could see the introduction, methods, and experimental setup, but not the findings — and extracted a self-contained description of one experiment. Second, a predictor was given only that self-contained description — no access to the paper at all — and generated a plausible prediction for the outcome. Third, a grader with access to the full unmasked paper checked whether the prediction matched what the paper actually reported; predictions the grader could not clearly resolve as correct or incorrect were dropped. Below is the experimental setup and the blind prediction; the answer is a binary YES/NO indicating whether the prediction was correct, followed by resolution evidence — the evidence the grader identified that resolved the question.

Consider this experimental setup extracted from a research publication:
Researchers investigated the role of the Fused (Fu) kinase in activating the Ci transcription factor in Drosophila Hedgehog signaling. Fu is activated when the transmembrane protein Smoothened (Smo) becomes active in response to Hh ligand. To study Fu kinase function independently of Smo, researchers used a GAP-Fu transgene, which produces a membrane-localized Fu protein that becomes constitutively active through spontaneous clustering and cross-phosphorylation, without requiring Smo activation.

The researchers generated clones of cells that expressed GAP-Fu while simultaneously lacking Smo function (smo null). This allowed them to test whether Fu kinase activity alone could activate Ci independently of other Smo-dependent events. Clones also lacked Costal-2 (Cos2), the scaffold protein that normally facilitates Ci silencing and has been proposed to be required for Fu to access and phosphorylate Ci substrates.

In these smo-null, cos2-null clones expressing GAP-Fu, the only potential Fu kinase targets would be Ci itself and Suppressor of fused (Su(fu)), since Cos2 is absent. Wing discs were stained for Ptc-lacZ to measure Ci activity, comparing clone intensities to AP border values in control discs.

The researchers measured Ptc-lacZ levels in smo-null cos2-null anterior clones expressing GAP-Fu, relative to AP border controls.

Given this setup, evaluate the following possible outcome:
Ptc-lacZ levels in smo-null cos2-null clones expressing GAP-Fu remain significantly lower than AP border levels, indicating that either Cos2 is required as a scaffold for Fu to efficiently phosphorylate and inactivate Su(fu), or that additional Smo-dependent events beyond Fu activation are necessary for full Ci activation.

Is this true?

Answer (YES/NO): NO